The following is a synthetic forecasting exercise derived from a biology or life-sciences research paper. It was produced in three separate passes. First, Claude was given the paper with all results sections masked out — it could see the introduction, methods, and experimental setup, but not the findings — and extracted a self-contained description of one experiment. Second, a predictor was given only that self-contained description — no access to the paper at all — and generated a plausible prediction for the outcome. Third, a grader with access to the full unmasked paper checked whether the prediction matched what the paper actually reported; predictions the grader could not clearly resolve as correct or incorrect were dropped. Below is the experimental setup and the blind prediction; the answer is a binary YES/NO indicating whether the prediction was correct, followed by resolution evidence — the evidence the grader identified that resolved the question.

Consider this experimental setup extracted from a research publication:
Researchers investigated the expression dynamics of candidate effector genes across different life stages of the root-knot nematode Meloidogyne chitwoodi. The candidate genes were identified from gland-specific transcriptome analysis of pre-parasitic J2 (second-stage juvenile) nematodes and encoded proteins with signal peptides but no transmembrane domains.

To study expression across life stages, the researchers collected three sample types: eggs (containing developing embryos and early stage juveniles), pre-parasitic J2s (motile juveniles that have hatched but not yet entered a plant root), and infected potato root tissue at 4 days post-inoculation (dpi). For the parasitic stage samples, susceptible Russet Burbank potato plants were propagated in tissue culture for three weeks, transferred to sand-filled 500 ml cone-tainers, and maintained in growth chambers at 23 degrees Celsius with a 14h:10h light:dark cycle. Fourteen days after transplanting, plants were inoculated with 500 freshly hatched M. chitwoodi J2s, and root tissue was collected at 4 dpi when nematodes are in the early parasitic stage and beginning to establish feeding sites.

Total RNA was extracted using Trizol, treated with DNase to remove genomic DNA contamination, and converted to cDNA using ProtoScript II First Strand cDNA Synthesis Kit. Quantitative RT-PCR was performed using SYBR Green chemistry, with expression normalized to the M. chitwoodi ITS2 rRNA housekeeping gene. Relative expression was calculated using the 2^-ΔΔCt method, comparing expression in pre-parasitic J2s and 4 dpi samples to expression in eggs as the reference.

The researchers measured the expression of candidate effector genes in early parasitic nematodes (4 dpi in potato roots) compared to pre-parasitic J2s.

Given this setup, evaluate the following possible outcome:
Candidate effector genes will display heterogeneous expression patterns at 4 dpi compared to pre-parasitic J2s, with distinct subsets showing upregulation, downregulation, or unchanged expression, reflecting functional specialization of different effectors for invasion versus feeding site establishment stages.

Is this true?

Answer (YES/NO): YES